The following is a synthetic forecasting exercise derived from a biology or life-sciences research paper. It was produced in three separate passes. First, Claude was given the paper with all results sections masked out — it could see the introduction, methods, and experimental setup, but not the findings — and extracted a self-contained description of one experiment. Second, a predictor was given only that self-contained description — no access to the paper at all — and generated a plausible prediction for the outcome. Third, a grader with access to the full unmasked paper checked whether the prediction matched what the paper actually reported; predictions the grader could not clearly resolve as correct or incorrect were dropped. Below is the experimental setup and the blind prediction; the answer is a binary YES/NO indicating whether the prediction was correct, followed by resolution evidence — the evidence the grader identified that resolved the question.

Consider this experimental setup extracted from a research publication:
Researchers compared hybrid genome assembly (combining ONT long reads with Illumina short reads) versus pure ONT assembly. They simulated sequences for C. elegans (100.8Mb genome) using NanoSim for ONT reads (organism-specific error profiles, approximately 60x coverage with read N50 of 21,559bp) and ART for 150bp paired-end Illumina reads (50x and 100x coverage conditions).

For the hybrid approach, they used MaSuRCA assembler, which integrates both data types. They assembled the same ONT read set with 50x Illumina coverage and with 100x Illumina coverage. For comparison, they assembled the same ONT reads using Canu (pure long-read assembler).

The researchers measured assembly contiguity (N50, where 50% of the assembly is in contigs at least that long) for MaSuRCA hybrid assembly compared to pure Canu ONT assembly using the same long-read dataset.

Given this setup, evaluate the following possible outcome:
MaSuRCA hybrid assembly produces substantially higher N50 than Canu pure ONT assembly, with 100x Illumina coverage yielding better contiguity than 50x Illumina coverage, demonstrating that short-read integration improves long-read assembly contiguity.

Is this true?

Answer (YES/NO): NO